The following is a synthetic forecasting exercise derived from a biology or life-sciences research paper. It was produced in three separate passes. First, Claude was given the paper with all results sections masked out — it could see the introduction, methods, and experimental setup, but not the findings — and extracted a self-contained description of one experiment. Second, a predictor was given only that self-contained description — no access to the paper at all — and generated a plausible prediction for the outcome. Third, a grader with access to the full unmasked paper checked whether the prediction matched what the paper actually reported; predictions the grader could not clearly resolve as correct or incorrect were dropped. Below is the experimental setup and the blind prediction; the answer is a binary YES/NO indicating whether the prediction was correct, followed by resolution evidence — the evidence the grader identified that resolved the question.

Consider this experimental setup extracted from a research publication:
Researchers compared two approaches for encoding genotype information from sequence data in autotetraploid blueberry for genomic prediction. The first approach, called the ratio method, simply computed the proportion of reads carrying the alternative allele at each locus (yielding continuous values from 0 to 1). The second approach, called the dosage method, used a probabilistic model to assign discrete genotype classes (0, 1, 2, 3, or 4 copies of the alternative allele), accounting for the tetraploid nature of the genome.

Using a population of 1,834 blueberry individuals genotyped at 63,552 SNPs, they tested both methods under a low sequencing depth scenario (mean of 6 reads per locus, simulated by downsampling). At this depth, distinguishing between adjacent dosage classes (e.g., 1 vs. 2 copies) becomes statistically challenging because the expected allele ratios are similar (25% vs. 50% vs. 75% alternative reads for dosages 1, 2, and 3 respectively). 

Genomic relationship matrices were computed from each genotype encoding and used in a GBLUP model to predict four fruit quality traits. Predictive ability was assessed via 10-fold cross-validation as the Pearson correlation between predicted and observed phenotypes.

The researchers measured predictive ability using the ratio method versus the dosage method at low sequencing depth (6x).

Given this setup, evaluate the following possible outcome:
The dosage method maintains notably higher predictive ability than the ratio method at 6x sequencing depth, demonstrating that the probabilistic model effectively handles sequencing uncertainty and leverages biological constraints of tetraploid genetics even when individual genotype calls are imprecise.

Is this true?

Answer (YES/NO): NO